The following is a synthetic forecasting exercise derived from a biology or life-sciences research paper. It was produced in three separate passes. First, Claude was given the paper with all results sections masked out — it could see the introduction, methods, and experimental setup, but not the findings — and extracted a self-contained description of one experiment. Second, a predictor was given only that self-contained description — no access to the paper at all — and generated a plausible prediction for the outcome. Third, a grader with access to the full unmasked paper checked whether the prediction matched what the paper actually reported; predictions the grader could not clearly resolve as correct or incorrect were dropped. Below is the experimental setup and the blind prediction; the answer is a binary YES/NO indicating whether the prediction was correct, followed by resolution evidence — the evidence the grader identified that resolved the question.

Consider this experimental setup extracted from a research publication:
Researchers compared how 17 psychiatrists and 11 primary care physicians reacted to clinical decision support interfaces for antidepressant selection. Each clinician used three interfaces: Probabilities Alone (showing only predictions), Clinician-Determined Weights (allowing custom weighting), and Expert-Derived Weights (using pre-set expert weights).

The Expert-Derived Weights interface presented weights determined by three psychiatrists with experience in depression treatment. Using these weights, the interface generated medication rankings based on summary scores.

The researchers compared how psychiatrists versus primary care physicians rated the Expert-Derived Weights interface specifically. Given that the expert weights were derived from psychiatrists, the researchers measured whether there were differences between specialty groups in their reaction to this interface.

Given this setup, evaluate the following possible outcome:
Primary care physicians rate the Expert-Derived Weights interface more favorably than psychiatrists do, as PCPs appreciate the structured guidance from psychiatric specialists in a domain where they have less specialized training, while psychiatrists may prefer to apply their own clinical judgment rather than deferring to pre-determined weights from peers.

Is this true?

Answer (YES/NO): YES